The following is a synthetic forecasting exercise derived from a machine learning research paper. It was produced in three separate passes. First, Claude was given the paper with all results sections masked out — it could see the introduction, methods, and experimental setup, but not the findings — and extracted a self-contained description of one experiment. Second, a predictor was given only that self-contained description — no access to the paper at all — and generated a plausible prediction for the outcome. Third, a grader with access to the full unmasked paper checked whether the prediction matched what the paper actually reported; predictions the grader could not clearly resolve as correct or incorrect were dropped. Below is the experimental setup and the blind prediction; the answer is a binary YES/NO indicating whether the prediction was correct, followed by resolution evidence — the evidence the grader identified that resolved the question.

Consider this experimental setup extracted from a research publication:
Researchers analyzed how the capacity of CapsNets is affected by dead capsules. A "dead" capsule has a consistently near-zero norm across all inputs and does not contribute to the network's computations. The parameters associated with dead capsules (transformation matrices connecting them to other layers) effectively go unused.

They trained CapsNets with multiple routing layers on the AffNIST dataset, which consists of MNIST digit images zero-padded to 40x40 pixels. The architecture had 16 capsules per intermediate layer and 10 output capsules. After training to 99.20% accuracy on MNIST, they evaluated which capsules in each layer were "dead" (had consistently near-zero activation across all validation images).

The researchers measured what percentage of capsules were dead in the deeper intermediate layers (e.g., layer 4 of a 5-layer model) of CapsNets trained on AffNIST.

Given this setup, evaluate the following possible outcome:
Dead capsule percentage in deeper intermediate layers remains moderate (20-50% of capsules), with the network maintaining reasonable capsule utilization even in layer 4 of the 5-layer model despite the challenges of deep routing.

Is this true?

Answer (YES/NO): NO